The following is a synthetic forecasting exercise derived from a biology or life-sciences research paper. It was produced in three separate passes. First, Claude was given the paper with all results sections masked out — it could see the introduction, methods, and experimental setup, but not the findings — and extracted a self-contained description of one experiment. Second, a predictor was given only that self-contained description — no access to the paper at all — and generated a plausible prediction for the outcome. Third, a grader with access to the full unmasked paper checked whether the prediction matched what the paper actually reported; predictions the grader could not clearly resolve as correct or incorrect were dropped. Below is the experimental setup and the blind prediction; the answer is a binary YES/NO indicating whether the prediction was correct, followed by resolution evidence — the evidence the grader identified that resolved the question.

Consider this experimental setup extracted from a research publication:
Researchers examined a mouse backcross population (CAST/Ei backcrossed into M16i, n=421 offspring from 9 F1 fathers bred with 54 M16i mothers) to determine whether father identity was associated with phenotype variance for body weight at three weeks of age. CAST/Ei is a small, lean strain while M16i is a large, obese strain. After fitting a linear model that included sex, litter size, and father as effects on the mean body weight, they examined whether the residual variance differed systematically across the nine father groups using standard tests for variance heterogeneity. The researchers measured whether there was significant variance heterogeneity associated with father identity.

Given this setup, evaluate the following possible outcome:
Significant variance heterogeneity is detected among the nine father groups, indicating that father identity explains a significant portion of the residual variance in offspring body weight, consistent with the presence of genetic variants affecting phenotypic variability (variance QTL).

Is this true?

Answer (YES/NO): NO